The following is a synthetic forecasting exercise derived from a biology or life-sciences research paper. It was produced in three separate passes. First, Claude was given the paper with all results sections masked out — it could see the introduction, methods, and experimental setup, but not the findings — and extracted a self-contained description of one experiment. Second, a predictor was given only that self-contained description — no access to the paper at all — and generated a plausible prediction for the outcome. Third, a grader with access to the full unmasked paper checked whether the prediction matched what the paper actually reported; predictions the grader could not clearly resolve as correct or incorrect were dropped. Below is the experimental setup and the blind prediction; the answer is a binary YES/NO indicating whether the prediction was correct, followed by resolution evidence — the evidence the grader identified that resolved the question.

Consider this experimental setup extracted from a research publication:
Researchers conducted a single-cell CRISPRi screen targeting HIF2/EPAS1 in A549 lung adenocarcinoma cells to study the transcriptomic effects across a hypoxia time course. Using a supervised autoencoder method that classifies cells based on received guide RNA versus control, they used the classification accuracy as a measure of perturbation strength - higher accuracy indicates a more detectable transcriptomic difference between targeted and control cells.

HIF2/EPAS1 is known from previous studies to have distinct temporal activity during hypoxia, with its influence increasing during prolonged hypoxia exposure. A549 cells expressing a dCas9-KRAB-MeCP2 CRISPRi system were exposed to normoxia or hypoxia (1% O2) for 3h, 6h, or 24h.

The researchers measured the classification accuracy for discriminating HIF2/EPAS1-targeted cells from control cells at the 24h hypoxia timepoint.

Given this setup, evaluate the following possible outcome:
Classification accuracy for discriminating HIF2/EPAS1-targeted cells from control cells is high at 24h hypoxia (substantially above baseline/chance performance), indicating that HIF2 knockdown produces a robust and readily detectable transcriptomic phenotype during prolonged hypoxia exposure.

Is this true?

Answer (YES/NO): YES